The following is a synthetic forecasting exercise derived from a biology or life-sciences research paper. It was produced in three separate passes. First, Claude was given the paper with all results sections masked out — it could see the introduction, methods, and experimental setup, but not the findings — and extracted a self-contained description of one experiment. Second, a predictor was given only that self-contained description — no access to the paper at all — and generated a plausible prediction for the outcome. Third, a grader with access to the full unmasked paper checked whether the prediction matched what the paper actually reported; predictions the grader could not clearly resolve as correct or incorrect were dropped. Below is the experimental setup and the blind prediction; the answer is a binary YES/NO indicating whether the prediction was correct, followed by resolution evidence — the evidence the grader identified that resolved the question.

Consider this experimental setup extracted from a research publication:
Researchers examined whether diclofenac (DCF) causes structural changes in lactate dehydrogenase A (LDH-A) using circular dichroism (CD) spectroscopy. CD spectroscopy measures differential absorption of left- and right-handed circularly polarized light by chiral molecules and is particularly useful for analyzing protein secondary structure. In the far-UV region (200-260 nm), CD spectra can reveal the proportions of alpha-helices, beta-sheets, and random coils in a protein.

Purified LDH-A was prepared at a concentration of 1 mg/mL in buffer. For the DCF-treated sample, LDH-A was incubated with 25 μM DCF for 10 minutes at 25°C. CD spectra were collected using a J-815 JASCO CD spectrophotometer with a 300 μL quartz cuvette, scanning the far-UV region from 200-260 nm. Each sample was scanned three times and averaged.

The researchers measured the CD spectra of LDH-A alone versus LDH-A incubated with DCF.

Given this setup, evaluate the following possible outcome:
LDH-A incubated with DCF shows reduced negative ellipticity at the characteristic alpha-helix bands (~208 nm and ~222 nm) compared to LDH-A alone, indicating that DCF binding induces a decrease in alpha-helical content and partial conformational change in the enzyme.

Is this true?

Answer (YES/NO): YES